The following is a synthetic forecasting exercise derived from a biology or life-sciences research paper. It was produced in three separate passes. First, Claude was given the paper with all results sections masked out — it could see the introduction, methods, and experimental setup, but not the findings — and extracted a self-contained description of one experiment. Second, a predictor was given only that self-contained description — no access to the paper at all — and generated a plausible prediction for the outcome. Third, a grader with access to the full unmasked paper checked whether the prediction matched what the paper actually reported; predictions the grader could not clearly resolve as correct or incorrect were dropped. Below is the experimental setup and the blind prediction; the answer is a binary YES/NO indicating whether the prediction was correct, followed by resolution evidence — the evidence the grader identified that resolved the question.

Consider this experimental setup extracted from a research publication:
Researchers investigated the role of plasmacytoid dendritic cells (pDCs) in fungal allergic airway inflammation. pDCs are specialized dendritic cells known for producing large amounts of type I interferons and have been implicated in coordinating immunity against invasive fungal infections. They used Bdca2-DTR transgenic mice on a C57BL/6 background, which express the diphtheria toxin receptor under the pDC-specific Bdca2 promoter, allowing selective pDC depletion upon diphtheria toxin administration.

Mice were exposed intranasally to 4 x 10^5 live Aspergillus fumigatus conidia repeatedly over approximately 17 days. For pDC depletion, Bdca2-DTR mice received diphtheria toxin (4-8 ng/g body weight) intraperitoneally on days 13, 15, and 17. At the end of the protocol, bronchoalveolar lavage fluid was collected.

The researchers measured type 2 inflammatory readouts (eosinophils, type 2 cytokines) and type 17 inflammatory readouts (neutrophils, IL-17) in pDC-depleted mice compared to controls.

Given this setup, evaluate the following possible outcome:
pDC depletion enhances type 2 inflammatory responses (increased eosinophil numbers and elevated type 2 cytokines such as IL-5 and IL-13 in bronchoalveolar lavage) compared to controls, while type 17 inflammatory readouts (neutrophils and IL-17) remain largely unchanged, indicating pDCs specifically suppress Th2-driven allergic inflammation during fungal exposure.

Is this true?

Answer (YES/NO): NO